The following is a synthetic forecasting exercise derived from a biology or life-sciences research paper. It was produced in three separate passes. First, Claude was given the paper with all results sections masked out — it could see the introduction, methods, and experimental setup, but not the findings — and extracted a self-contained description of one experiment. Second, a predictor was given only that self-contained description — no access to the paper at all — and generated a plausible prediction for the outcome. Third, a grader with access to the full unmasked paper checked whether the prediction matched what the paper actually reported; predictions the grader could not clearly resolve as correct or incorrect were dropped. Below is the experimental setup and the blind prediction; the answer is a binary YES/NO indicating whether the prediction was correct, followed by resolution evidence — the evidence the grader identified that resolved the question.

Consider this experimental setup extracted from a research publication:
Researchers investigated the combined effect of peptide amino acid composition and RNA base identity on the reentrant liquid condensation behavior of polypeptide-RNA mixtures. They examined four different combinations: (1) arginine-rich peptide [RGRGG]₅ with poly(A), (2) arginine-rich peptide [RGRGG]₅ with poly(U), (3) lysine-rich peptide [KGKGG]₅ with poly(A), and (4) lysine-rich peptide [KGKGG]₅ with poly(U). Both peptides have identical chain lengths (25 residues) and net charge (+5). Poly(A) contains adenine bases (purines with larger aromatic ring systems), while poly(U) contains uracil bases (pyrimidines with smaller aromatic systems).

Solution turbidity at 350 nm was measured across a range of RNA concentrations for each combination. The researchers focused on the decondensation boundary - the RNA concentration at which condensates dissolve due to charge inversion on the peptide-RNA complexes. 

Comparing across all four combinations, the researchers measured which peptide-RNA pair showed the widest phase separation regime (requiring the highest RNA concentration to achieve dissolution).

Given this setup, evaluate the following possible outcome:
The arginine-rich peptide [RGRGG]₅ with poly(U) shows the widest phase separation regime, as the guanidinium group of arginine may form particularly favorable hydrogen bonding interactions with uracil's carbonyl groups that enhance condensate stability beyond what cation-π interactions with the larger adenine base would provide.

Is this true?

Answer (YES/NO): NO